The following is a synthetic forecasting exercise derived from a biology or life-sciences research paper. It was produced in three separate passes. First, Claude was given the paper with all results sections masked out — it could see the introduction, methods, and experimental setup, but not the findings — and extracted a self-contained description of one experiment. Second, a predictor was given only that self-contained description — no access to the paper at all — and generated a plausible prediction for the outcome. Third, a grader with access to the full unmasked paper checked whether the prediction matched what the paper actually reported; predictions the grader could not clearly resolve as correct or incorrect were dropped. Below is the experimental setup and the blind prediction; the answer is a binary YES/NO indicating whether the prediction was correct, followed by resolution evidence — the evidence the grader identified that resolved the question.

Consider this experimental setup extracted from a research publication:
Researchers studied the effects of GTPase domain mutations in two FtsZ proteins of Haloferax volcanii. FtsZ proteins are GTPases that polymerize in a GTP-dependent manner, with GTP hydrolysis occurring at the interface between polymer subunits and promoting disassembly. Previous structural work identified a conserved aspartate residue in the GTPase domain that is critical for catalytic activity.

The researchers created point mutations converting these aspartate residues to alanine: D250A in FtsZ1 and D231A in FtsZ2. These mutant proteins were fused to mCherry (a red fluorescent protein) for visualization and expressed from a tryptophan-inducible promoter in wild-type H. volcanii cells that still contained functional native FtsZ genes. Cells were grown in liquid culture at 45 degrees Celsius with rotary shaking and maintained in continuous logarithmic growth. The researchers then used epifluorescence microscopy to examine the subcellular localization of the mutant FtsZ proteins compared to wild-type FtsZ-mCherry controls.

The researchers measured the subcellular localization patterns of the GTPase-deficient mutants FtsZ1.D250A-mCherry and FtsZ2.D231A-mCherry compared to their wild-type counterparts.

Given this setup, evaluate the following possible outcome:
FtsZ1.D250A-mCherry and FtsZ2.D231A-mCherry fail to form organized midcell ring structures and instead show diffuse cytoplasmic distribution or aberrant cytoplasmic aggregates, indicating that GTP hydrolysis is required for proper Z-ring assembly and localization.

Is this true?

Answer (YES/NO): NO